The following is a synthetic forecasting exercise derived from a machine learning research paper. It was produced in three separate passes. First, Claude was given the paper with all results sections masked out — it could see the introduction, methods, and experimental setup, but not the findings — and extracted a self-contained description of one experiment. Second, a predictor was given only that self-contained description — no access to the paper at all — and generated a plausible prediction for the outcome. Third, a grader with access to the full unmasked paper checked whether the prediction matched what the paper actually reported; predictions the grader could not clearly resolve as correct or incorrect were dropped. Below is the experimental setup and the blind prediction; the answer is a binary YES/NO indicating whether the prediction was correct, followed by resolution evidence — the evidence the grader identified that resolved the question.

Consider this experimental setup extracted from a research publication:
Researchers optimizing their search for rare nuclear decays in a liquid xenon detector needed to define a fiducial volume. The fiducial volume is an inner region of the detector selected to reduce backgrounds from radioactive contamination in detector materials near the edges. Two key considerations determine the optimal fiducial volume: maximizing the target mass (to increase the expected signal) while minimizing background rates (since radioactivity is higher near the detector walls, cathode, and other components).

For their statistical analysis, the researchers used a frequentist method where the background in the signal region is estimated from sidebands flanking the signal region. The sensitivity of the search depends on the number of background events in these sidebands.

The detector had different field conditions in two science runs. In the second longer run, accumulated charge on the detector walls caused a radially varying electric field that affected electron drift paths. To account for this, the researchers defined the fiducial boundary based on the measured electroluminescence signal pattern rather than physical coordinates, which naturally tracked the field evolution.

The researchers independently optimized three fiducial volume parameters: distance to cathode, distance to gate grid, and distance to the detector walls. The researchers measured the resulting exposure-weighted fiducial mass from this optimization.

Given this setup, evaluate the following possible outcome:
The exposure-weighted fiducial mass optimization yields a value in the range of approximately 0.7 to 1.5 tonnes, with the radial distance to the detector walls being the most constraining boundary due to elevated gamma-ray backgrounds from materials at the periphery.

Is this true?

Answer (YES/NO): NO